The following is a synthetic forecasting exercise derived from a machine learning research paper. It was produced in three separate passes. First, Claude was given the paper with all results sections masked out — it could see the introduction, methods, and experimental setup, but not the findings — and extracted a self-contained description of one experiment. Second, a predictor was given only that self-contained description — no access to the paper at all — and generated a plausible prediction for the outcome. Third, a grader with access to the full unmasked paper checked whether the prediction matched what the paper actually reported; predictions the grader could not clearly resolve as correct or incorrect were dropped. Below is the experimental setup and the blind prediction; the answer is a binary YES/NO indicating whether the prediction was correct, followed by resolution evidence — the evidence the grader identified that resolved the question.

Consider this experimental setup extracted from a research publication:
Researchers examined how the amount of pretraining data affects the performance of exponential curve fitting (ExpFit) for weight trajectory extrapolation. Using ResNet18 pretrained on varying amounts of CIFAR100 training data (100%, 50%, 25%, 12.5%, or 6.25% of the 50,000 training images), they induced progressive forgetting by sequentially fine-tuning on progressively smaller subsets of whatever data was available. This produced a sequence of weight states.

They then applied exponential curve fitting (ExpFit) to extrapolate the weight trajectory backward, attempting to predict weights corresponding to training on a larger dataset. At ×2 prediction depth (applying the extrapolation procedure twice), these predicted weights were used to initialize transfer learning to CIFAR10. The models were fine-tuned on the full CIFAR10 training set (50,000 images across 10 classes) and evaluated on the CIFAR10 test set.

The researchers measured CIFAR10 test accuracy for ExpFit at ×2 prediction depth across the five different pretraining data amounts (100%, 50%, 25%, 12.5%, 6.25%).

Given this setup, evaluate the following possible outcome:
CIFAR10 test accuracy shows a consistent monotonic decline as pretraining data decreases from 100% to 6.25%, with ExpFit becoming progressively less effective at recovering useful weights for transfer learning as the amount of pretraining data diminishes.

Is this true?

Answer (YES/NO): NO